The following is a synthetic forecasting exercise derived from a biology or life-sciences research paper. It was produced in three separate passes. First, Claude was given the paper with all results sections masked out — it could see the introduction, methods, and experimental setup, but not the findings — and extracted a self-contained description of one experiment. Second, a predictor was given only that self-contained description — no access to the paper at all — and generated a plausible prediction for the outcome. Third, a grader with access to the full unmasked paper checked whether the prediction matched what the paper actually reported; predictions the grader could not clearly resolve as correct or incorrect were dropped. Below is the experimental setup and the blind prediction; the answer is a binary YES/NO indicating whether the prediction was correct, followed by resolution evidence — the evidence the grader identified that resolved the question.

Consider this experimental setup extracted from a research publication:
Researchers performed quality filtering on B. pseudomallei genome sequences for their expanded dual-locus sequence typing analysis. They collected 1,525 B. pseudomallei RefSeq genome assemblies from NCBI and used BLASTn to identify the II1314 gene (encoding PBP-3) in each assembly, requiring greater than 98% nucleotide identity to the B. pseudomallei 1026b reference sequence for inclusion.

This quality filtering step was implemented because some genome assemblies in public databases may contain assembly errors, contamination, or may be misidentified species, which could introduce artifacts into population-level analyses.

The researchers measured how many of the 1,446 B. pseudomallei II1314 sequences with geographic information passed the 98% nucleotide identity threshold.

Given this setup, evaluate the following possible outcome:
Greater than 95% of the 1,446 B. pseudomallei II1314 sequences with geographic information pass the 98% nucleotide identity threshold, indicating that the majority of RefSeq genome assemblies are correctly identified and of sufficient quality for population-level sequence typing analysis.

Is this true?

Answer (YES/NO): YES